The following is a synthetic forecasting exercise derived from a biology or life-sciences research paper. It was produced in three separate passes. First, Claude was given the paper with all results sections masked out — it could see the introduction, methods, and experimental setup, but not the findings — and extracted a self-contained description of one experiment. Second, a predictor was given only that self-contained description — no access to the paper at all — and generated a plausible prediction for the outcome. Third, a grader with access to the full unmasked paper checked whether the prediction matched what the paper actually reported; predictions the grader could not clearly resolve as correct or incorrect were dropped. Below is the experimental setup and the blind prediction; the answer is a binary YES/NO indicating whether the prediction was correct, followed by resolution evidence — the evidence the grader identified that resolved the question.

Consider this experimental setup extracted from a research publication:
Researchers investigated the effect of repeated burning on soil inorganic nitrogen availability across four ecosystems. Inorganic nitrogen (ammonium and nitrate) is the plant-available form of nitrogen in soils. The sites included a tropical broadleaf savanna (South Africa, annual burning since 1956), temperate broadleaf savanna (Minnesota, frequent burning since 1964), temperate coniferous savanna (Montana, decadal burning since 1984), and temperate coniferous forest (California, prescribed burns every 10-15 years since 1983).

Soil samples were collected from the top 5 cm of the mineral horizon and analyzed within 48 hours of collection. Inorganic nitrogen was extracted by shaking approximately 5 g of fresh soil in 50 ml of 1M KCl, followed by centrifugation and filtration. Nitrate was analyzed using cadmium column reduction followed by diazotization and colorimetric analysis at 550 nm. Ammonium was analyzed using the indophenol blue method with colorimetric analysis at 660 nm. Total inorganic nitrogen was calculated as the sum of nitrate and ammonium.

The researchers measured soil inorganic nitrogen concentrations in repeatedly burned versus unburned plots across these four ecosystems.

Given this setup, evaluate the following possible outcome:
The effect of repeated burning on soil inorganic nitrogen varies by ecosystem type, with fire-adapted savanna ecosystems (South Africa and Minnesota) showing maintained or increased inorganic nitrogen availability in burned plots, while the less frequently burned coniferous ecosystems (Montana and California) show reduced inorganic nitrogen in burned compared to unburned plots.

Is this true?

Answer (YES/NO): NO